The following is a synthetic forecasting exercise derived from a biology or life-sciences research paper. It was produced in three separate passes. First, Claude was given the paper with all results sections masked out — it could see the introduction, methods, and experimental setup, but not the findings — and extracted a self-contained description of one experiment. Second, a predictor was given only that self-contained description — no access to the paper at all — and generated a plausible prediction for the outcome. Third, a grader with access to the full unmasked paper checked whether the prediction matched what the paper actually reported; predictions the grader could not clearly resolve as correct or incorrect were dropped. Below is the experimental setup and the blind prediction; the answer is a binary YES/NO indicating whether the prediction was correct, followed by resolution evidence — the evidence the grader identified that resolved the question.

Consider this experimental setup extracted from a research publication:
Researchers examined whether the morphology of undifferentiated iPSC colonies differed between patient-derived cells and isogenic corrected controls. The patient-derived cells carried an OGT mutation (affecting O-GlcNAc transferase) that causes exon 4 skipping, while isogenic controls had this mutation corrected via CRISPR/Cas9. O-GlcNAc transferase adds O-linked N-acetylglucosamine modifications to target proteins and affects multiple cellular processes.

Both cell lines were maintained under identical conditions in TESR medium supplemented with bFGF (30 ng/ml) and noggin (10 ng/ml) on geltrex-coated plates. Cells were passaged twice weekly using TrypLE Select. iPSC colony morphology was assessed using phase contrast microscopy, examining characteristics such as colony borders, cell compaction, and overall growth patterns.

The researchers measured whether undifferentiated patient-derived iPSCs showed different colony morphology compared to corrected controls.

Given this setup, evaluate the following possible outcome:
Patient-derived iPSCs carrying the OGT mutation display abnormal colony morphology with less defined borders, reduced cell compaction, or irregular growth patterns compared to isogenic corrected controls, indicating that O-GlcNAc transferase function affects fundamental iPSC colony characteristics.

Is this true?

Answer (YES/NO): NO